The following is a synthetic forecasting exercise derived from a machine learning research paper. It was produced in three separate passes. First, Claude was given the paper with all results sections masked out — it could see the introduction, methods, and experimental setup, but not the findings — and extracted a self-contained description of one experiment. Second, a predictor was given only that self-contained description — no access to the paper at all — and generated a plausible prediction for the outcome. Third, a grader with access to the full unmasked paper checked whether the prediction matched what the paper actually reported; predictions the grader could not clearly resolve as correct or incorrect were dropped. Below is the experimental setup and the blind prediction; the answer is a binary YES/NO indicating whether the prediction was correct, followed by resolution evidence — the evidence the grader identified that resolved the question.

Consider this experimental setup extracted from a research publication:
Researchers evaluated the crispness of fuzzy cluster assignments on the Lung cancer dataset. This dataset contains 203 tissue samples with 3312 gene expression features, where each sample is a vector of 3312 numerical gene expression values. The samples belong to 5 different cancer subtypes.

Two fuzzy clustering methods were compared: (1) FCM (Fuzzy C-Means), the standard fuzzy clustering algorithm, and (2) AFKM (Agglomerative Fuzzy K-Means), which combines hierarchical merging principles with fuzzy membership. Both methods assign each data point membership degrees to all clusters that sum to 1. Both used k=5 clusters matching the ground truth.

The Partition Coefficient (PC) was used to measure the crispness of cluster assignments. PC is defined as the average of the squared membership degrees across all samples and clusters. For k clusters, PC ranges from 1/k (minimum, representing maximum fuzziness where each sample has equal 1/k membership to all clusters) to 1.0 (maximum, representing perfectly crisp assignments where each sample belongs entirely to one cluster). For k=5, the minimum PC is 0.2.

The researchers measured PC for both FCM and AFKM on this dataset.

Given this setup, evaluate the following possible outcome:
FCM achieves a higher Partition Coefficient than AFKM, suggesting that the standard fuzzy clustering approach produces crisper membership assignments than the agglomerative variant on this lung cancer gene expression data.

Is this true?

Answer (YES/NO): NO